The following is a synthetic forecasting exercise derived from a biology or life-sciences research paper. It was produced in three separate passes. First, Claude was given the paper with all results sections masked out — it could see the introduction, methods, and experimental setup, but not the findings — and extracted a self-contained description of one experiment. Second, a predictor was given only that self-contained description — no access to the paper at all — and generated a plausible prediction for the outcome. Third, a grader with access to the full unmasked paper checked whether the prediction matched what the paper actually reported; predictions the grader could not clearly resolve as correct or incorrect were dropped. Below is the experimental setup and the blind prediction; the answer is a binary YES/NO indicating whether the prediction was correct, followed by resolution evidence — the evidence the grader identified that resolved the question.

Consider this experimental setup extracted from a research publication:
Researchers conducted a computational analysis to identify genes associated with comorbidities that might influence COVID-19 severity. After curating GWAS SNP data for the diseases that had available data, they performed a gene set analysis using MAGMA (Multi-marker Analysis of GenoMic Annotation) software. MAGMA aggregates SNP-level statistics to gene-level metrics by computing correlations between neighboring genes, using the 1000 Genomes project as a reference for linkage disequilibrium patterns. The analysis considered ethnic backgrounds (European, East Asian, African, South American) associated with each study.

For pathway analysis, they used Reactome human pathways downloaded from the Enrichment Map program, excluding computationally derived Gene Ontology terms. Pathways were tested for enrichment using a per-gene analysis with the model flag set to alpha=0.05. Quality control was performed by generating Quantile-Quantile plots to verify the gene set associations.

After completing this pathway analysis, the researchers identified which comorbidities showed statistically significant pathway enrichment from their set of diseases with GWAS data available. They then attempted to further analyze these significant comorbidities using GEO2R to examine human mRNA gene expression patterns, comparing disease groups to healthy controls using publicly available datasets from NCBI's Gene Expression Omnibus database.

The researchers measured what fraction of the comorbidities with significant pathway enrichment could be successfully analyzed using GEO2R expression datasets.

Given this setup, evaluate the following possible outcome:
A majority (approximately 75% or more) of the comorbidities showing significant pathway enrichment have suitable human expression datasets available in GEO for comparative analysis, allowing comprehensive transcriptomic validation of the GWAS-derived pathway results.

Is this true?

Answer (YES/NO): YES